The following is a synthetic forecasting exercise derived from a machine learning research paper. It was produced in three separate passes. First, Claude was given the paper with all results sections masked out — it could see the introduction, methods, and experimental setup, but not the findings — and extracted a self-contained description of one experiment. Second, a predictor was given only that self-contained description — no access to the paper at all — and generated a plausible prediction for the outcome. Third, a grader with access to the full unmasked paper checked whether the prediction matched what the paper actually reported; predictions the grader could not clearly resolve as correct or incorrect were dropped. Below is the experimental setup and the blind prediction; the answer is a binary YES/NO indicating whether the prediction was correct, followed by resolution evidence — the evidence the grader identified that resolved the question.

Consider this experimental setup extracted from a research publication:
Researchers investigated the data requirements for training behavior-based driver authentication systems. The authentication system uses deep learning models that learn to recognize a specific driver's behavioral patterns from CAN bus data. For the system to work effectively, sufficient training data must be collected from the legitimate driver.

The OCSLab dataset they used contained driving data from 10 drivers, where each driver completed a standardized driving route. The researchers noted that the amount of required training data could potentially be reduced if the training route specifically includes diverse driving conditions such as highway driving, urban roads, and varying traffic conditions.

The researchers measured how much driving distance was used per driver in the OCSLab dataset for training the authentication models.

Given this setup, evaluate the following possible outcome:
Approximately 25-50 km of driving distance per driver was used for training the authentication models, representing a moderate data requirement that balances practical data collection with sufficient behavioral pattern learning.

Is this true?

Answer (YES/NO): YES